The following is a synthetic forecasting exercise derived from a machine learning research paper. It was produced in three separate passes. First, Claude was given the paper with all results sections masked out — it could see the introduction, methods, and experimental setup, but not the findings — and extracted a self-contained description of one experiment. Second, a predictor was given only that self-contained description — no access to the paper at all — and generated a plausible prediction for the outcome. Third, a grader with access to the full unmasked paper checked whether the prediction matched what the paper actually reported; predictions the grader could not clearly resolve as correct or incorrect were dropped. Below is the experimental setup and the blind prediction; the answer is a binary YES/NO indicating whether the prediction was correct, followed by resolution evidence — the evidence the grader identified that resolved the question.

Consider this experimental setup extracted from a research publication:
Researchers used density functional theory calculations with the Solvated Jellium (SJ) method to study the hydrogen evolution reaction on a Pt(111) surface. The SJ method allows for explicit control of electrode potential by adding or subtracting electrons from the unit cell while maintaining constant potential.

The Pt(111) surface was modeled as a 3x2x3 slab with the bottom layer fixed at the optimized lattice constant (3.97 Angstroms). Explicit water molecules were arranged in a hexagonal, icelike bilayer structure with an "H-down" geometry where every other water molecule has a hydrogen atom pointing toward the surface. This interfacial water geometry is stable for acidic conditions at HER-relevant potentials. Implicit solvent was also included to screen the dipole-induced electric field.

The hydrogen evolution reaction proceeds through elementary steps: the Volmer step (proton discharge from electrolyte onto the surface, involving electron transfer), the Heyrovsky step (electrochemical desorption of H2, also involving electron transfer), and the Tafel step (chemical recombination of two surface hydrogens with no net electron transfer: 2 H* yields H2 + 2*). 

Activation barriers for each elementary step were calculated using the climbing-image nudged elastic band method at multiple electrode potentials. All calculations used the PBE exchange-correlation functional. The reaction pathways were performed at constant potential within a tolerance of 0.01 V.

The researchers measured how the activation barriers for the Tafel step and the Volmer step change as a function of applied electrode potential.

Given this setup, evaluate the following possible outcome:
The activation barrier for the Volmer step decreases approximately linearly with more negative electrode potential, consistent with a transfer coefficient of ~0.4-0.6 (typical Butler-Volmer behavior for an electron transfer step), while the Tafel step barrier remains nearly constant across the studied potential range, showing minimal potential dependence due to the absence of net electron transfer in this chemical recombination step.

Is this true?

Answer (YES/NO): NO